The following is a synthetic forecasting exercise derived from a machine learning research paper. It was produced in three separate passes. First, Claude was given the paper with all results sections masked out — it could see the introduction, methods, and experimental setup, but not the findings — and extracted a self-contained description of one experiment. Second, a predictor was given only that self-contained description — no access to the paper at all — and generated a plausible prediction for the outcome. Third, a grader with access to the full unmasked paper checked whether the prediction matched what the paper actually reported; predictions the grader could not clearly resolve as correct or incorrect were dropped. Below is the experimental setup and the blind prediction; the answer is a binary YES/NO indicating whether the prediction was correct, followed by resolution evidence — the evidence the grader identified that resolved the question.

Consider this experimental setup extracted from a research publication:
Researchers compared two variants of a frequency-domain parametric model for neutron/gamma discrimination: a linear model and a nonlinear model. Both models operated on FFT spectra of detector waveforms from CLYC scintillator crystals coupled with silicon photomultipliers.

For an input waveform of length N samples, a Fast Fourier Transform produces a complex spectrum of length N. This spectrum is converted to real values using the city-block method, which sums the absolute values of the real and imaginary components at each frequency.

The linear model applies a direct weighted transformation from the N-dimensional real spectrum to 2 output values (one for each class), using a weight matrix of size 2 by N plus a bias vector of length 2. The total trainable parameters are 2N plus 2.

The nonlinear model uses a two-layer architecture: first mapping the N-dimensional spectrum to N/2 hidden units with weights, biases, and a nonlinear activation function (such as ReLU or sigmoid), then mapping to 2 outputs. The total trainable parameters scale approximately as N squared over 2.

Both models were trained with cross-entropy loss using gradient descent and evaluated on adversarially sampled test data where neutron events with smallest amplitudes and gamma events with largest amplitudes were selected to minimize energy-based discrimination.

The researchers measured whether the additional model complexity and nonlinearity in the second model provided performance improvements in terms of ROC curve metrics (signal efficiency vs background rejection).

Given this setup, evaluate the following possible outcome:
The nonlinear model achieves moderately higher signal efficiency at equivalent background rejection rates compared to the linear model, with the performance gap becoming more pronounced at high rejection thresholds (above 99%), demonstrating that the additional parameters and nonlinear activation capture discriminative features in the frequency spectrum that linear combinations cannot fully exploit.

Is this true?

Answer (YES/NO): NO